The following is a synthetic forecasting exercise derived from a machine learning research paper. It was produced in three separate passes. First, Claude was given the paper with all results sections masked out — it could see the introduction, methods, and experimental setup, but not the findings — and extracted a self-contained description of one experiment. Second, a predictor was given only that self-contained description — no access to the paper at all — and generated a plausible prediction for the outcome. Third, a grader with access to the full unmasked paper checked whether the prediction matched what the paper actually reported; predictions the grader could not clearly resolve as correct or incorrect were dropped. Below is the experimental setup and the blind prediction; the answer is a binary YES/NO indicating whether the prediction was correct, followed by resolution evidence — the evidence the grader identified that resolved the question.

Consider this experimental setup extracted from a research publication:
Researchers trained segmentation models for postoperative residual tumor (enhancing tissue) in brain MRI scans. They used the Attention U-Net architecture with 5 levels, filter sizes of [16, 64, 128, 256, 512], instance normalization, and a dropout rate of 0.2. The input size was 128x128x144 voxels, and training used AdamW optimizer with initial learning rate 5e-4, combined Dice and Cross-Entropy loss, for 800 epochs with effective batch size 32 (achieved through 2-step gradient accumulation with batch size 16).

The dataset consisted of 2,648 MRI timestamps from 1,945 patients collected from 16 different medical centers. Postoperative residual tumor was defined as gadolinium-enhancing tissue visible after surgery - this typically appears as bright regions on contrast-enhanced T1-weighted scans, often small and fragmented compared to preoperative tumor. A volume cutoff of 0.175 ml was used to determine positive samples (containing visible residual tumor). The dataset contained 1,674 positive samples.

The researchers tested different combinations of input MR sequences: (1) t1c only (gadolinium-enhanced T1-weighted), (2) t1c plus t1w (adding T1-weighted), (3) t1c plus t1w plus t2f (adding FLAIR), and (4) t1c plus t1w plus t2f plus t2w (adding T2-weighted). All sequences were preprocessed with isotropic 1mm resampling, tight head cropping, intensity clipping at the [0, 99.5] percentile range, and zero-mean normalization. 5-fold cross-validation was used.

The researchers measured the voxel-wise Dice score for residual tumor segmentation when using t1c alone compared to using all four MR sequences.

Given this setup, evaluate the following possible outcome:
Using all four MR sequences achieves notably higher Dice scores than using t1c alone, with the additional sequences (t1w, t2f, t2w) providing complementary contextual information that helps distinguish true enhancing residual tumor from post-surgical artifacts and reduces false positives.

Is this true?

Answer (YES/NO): YES